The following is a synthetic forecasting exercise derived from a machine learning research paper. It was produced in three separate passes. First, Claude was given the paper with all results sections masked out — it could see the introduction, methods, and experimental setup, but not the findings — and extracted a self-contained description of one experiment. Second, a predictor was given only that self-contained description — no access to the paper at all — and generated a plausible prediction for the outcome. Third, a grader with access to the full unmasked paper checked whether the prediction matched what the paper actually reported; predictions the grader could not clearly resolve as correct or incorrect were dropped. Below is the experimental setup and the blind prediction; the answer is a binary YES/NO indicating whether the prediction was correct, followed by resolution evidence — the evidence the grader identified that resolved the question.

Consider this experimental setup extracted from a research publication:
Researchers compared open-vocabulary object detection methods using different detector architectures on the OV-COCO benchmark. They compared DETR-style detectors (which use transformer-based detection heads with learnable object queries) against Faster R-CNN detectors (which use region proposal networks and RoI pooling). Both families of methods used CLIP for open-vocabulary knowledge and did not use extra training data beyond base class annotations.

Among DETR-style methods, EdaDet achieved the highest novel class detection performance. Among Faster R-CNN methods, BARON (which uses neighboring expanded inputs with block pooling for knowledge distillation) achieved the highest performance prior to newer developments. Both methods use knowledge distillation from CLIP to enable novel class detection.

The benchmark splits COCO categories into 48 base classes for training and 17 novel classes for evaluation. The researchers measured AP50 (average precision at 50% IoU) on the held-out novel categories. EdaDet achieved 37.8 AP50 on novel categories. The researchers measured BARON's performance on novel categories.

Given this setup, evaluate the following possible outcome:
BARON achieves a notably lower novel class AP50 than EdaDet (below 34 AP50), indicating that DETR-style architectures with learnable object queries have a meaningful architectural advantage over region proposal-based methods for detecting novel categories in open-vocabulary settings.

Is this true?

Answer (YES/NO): NO